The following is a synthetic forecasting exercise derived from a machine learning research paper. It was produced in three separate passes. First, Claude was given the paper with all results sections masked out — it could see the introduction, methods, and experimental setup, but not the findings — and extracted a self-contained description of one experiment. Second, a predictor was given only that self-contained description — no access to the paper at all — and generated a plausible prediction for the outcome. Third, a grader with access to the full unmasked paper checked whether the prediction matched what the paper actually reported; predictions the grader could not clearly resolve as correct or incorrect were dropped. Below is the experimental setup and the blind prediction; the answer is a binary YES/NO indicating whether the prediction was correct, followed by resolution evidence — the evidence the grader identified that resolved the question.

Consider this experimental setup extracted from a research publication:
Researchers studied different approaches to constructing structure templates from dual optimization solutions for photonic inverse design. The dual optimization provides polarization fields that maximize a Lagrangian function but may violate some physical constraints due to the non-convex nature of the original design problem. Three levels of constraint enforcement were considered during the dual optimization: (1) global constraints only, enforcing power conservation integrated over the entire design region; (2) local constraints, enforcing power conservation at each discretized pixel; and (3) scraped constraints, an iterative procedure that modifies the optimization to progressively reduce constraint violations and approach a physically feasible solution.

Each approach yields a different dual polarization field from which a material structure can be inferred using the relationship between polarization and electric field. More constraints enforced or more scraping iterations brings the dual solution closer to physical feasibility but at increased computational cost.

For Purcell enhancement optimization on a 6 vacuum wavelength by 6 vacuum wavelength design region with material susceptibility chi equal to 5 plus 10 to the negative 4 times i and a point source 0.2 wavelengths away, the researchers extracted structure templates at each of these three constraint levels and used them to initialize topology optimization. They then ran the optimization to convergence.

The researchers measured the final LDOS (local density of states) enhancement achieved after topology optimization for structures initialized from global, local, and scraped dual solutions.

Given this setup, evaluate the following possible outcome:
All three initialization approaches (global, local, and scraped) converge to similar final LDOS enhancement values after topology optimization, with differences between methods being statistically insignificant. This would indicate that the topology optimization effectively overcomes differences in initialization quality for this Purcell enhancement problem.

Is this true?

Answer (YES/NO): NO